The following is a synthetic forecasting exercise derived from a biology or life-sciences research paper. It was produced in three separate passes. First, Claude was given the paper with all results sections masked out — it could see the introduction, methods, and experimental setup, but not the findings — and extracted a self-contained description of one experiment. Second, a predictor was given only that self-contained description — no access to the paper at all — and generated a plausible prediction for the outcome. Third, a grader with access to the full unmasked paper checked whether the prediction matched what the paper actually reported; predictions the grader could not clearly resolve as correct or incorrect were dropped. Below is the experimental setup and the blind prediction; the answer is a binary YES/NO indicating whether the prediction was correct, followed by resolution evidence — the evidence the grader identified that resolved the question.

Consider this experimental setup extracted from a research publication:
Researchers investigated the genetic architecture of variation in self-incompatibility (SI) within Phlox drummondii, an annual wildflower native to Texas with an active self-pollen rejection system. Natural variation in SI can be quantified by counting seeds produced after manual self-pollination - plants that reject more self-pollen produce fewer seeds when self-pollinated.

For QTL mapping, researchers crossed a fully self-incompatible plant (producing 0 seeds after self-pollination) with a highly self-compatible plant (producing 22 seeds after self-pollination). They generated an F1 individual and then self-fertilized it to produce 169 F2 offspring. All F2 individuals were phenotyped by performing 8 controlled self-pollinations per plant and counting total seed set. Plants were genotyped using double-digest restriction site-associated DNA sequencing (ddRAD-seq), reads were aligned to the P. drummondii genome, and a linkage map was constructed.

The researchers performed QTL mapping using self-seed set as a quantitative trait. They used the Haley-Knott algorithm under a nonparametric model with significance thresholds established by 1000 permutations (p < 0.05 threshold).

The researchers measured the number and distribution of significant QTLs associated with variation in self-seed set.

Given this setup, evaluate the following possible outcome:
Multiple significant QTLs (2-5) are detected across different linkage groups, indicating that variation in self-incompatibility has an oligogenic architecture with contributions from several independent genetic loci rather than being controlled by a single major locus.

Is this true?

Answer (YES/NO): NO